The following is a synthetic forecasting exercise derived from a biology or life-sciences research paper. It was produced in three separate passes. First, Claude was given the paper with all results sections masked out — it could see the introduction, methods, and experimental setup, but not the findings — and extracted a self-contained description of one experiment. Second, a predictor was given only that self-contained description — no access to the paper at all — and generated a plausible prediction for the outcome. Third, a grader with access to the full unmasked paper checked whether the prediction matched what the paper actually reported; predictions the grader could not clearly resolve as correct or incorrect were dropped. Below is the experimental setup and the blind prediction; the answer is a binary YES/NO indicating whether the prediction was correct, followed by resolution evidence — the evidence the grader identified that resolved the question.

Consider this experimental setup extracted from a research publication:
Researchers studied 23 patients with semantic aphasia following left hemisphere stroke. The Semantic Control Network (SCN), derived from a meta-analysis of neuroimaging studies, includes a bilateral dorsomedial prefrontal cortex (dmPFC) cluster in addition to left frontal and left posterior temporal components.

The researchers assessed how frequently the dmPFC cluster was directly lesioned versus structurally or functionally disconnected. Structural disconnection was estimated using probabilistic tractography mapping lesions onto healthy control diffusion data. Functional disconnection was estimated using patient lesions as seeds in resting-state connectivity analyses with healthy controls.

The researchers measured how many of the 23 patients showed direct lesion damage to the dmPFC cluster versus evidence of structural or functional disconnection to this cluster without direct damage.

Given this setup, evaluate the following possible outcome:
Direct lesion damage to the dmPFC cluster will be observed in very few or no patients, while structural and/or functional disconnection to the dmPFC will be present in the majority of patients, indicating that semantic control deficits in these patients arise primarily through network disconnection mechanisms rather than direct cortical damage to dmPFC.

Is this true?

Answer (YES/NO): YES